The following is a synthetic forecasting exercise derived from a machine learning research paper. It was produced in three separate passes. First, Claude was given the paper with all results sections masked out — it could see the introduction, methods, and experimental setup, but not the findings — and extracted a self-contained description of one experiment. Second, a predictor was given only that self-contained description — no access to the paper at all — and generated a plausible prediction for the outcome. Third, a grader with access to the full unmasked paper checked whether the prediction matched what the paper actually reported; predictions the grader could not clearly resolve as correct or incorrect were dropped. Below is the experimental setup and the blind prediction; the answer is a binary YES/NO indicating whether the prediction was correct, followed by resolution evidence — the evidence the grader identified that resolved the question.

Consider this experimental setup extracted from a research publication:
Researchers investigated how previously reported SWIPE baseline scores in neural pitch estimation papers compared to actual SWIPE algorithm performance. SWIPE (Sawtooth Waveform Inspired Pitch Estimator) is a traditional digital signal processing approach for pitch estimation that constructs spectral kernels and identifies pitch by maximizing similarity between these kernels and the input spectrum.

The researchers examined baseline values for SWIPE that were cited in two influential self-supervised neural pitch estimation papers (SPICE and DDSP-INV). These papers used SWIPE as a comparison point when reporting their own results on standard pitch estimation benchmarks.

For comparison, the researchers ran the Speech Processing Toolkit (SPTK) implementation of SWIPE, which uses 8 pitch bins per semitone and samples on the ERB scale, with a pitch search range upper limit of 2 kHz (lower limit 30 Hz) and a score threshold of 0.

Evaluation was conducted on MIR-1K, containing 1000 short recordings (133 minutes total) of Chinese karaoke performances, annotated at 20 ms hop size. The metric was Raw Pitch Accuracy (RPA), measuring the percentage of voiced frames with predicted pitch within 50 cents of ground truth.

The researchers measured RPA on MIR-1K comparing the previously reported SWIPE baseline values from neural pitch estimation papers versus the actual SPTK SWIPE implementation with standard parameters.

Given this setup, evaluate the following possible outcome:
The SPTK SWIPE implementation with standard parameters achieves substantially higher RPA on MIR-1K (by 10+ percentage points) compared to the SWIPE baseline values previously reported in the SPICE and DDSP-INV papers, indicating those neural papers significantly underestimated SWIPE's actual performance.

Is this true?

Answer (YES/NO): NO